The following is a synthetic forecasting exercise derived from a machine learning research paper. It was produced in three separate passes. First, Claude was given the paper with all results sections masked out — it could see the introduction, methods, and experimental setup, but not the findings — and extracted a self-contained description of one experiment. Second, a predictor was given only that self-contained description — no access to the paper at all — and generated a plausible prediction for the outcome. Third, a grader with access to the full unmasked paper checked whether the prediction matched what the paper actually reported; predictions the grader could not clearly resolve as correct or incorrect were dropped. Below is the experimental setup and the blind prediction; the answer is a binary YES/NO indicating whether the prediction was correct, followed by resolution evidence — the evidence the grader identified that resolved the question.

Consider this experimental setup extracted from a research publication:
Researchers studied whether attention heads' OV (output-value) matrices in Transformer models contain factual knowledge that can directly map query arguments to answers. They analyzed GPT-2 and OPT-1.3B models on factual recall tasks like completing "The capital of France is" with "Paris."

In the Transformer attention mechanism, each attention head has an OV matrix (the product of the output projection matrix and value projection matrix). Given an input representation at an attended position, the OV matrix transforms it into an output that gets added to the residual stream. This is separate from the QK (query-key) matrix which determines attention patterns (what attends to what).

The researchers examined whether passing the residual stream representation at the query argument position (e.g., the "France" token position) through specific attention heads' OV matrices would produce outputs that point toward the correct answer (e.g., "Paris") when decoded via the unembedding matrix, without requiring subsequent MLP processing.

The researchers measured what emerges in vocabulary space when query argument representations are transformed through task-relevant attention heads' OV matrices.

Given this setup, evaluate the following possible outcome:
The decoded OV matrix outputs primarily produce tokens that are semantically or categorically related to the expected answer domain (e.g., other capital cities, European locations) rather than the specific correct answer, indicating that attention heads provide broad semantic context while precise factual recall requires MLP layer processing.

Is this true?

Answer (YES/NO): NO